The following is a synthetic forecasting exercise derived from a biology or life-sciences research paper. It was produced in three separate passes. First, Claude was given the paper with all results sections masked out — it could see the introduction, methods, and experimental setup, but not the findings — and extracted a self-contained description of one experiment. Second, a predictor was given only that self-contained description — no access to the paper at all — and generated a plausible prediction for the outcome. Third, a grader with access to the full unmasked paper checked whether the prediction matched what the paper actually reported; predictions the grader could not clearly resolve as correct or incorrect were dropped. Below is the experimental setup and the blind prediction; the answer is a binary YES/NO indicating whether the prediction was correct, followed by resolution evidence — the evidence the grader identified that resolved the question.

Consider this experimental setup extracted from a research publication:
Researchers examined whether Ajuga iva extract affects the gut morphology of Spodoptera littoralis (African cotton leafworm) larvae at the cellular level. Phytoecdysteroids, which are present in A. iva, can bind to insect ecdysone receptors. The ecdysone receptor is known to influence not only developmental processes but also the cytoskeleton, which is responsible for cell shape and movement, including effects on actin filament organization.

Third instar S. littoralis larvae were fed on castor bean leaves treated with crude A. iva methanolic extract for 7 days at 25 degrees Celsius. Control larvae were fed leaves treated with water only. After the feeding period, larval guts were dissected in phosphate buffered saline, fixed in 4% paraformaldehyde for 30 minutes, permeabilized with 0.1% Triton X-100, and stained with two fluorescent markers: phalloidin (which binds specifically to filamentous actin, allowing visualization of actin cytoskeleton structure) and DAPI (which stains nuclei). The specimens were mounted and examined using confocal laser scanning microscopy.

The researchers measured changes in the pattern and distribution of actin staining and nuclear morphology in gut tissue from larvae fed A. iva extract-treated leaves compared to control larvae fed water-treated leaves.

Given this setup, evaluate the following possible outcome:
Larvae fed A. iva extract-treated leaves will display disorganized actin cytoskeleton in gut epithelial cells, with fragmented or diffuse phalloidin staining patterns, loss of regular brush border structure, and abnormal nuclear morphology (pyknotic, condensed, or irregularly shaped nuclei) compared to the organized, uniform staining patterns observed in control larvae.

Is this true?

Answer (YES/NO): YES